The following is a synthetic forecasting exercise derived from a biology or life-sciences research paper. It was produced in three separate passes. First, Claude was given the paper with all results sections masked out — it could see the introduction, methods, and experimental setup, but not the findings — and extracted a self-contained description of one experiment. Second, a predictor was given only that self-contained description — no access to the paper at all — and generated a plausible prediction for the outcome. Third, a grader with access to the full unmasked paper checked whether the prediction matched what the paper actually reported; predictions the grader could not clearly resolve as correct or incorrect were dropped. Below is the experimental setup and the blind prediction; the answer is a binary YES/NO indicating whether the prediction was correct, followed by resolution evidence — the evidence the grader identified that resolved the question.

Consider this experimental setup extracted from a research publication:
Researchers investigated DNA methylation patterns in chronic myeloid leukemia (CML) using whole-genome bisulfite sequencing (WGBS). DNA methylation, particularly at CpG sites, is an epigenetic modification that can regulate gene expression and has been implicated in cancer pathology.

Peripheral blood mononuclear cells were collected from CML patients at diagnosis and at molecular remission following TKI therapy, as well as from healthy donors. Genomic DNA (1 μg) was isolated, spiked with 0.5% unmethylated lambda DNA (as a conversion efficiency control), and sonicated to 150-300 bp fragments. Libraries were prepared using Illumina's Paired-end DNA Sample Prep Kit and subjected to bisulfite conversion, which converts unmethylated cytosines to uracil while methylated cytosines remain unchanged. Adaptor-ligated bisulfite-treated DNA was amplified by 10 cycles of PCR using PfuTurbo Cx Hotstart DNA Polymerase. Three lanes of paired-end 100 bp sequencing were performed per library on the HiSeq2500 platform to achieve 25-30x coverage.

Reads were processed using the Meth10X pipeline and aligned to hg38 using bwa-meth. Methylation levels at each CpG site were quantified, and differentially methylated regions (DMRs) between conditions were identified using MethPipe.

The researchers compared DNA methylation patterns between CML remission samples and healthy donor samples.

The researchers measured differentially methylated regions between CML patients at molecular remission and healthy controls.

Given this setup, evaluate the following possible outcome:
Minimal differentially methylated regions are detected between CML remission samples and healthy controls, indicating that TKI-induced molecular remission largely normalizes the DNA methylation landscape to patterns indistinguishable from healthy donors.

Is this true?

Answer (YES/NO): YES